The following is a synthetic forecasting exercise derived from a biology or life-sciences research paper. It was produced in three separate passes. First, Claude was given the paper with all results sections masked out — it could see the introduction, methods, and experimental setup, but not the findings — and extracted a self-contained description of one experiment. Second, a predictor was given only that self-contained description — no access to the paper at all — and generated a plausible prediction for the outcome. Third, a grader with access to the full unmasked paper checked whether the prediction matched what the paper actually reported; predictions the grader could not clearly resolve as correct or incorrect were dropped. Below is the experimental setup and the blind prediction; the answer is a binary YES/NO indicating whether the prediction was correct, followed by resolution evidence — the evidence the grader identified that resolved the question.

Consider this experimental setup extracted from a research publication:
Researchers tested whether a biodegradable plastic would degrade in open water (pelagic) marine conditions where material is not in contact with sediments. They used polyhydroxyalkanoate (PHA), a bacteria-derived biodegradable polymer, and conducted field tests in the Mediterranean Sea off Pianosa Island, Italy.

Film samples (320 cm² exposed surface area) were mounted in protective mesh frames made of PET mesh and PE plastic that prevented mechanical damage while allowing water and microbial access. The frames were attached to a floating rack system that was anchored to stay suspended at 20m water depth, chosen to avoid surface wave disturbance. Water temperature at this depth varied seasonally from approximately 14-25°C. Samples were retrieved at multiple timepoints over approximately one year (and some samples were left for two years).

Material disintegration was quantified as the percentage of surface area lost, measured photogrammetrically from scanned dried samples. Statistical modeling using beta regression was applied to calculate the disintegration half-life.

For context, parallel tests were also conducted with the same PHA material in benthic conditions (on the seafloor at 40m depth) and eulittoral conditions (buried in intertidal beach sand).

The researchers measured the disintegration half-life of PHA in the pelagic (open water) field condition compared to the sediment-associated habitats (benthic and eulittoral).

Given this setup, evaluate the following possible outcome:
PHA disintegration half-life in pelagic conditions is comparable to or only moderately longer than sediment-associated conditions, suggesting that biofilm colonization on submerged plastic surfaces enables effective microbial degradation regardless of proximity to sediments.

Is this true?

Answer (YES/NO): NO